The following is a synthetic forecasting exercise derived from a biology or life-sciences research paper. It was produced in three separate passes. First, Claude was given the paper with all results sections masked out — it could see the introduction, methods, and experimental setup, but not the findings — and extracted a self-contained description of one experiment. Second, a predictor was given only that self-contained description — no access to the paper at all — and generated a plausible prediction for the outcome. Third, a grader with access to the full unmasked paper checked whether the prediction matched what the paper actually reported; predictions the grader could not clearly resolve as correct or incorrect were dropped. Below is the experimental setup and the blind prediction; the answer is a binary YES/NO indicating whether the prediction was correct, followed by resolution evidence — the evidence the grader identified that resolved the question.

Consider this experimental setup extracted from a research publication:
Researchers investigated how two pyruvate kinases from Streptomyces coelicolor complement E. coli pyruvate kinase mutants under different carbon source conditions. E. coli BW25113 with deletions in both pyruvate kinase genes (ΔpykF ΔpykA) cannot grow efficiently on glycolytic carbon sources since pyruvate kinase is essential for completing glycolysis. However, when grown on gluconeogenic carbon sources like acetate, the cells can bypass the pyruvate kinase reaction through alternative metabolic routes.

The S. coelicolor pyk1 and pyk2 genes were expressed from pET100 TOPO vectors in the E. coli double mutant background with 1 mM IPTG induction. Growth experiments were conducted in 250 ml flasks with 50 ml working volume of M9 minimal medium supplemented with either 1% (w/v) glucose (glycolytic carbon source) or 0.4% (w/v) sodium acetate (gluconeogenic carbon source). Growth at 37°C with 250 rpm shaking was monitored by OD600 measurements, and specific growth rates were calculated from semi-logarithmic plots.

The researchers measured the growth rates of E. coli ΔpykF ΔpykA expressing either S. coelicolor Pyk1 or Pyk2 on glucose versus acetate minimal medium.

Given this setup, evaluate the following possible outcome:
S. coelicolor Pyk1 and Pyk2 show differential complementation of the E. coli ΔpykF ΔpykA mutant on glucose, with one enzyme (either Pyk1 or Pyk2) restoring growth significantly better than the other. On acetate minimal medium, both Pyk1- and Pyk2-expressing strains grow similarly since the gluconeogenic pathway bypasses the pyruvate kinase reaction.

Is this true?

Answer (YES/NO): NO